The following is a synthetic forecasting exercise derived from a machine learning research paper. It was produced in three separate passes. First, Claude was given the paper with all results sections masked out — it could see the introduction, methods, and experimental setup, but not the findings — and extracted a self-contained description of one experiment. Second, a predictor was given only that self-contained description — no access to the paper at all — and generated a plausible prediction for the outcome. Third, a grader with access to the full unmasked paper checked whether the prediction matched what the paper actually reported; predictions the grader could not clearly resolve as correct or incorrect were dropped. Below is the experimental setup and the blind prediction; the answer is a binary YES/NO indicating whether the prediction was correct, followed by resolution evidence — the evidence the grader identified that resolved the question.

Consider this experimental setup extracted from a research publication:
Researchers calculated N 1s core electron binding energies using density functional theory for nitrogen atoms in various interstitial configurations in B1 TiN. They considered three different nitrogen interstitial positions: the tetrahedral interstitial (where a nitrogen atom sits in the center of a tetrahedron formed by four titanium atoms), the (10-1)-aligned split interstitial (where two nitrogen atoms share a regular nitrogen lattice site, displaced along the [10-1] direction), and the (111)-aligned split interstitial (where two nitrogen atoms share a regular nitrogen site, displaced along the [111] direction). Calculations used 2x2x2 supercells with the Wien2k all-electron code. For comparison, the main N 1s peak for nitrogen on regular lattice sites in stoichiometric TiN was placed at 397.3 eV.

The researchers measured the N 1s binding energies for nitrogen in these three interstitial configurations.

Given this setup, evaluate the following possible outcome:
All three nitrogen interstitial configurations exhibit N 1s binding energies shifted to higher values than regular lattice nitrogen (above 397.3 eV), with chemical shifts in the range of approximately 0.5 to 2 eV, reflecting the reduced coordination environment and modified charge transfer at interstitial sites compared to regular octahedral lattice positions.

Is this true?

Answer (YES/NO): NO